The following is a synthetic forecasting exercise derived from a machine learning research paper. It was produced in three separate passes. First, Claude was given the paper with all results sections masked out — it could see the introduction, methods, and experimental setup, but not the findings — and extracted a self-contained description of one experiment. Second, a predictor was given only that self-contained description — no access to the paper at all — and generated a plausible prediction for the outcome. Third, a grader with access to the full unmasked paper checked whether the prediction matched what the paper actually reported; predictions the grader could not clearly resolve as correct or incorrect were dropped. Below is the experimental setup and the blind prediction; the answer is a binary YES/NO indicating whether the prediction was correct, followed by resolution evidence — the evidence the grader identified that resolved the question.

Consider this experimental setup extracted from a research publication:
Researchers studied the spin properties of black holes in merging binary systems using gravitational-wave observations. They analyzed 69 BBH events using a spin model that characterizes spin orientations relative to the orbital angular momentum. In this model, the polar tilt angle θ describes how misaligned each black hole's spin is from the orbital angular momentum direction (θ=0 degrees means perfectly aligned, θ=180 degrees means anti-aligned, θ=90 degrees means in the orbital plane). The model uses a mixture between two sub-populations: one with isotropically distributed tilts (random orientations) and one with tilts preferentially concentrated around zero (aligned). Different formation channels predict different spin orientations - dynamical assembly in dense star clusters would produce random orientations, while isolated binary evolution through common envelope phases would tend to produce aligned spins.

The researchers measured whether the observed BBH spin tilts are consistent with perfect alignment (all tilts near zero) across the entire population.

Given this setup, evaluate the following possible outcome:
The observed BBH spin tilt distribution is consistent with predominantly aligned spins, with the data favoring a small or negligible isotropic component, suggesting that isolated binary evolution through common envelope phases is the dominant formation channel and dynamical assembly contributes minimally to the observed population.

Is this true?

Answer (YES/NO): NO